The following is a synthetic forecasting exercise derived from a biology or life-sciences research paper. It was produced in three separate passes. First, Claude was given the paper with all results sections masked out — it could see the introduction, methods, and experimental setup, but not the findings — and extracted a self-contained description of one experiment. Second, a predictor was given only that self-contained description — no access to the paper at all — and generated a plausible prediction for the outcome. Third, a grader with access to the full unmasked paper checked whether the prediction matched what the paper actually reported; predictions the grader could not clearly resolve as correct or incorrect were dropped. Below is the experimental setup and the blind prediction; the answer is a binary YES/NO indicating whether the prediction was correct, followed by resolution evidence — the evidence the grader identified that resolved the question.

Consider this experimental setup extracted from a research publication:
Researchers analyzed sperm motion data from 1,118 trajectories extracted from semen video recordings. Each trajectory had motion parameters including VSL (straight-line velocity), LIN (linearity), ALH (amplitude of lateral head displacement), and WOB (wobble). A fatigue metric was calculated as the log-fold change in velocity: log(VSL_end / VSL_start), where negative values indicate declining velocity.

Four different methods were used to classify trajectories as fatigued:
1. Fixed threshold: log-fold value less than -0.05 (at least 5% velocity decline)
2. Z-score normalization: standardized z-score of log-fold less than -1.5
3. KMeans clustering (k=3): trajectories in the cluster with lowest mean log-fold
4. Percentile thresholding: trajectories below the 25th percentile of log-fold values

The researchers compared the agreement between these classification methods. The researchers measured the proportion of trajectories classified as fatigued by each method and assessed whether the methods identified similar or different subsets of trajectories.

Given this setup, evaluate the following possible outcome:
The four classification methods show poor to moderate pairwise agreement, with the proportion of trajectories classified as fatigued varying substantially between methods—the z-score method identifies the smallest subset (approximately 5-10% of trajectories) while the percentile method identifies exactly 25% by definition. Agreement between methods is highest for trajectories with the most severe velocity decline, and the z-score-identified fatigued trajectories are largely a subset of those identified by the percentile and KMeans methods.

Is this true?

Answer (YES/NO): NO